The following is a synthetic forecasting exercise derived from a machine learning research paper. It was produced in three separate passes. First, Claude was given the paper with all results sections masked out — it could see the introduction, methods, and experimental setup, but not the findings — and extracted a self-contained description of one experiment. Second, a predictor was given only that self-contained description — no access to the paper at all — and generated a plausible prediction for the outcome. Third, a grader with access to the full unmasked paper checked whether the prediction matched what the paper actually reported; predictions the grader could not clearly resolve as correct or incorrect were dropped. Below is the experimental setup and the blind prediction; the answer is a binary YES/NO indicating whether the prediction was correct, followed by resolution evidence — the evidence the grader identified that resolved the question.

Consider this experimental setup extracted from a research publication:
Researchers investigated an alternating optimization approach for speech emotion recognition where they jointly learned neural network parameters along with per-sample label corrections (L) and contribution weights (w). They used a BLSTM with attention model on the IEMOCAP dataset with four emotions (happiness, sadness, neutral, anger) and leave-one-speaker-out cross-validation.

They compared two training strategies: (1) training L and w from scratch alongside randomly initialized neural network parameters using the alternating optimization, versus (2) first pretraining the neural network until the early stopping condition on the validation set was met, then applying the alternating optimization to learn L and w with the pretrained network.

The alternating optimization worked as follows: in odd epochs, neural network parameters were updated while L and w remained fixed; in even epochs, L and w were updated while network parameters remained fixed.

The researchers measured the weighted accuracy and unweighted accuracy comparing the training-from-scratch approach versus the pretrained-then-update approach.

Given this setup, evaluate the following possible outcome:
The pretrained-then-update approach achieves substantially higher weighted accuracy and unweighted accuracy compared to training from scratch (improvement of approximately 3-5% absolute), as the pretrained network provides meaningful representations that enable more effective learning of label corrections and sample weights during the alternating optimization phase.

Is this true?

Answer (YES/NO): NO